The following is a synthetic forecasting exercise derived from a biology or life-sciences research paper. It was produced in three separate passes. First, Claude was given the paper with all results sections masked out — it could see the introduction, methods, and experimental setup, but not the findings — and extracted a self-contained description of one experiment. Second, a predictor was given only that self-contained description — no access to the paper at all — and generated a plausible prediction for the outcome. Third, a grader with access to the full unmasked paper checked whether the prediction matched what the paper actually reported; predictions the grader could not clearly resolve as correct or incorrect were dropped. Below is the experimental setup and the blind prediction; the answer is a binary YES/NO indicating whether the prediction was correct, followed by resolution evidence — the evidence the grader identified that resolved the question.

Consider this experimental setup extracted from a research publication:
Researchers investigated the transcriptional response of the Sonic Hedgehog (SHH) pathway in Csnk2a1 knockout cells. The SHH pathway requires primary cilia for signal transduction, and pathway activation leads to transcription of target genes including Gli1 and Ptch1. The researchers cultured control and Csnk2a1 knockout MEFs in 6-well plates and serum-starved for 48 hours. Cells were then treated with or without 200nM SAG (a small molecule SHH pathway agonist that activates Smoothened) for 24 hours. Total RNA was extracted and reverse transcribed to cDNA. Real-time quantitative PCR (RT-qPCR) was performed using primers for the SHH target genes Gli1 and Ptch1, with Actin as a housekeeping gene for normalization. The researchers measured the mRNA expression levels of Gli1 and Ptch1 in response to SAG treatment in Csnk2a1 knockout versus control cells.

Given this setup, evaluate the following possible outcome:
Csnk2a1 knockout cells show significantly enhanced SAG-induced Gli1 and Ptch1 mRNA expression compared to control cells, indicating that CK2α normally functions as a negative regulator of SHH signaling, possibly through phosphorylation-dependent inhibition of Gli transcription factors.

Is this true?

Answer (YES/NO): YES